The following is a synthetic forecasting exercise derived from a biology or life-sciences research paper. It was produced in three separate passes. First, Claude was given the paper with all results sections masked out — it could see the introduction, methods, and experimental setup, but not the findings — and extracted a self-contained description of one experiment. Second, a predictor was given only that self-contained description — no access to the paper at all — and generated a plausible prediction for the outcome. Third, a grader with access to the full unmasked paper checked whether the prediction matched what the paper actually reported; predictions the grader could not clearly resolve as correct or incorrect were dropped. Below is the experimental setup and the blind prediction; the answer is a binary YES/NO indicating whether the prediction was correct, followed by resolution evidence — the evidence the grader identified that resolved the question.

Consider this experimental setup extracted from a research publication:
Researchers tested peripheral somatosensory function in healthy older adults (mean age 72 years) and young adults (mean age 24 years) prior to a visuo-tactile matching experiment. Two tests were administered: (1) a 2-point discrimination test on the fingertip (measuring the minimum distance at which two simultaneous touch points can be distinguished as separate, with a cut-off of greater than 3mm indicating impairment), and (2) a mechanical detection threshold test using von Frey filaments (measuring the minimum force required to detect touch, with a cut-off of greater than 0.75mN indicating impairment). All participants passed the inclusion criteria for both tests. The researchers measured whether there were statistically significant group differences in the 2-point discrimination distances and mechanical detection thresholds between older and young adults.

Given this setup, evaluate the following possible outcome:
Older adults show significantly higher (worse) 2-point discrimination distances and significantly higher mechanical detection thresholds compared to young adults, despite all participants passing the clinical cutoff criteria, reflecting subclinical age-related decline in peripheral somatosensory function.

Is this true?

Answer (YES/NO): NO